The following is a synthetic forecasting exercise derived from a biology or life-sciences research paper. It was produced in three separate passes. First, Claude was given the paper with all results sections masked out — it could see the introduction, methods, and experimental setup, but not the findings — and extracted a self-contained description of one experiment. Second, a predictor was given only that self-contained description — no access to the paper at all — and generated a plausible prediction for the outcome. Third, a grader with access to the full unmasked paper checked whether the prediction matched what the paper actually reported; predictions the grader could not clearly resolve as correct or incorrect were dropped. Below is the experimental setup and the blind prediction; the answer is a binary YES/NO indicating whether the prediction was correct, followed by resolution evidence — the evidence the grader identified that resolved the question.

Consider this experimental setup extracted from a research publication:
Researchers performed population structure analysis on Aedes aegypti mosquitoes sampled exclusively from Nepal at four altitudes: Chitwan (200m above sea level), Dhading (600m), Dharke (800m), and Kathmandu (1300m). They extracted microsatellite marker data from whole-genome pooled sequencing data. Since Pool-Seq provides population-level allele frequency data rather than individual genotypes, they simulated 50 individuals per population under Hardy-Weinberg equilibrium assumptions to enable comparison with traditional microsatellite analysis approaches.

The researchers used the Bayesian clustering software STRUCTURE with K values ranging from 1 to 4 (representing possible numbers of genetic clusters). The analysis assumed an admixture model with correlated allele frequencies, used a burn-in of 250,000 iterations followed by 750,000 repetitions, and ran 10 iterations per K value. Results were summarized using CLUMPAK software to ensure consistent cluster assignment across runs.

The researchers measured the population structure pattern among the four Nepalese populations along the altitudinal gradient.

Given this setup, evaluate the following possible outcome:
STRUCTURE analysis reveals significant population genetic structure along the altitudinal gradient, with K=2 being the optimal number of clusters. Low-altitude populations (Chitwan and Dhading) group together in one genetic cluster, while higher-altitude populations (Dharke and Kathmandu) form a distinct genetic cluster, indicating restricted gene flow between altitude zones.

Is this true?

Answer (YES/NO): NO